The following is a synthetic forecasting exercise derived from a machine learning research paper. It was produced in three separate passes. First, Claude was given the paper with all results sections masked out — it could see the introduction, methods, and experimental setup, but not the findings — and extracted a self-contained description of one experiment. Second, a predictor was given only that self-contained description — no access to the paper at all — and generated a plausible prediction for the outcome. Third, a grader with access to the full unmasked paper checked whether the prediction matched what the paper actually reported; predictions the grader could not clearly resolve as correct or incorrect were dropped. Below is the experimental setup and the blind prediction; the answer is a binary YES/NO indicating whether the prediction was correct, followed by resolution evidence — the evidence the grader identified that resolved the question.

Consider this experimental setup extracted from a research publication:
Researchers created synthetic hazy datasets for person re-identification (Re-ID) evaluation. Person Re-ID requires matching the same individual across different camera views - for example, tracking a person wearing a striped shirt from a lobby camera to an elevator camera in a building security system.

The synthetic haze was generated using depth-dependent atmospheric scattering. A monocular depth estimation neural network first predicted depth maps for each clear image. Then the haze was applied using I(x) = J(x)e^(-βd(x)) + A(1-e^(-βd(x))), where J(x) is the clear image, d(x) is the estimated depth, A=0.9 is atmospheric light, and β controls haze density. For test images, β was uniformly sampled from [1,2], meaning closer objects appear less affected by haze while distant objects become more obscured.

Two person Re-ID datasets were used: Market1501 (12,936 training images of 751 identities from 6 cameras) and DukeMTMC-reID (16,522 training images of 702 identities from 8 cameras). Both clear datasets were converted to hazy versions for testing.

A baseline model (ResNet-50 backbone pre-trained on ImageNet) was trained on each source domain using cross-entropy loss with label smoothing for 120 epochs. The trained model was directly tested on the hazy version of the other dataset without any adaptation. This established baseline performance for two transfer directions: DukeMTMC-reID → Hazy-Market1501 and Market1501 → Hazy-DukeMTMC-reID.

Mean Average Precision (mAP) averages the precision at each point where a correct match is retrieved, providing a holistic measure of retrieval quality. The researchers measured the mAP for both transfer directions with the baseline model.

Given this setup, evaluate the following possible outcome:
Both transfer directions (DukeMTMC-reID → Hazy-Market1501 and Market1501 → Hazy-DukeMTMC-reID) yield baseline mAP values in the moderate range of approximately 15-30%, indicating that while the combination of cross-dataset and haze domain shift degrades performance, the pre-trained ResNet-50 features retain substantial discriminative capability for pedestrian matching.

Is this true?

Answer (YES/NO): NO